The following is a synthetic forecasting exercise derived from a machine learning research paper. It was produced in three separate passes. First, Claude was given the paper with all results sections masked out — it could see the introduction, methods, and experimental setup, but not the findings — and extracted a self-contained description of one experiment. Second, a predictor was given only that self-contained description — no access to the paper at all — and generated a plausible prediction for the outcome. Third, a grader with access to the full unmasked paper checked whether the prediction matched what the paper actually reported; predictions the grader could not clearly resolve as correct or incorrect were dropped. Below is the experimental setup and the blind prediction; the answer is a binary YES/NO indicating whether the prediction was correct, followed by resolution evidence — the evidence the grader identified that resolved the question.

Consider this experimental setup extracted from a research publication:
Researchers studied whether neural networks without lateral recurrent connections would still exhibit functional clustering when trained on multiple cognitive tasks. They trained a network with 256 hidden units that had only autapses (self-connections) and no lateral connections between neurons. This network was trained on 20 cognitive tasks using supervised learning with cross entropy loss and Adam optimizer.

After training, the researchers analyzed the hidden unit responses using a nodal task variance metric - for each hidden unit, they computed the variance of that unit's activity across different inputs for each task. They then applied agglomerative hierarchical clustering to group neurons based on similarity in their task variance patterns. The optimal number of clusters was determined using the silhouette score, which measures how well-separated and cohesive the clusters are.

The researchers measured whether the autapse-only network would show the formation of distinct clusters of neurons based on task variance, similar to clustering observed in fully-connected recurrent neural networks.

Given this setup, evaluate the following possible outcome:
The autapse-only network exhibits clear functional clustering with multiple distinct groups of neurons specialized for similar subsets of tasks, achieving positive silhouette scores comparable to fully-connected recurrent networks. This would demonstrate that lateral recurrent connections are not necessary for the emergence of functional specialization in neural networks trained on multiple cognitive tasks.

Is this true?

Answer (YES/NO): NO